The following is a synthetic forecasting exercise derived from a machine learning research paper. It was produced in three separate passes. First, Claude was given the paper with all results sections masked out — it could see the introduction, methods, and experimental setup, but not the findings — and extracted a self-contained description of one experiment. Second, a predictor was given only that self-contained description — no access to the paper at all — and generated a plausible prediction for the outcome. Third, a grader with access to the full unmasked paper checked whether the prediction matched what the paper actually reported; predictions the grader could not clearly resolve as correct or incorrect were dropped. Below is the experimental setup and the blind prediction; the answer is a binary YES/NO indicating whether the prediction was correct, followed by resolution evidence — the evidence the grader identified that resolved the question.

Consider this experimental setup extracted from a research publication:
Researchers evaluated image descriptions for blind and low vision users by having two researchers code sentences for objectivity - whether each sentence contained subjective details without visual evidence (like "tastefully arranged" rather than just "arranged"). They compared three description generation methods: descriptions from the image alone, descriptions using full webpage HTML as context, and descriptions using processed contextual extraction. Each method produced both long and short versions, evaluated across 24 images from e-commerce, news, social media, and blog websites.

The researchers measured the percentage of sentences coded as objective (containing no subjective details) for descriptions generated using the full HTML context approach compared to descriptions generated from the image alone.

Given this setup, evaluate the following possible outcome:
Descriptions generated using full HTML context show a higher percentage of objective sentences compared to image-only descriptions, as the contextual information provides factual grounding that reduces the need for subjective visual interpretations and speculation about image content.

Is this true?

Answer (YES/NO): NO